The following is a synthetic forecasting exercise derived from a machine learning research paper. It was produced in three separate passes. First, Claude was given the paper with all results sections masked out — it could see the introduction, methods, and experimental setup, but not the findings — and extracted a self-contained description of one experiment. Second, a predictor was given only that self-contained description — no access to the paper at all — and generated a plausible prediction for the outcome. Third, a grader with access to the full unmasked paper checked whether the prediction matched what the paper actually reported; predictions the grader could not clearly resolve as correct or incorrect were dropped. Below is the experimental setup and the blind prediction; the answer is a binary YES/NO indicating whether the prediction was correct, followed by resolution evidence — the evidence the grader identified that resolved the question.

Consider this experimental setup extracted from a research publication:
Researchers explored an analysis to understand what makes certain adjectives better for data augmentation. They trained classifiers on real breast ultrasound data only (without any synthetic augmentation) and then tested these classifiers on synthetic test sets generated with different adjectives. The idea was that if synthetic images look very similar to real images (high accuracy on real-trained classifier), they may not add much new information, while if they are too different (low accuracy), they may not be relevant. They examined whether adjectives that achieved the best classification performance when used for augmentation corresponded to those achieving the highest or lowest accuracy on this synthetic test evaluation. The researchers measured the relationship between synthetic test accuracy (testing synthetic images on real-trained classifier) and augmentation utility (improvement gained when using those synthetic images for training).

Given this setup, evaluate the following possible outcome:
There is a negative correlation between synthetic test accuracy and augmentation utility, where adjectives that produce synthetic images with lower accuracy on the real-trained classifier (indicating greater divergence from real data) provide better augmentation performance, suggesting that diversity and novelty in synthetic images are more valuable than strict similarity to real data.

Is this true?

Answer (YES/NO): NO